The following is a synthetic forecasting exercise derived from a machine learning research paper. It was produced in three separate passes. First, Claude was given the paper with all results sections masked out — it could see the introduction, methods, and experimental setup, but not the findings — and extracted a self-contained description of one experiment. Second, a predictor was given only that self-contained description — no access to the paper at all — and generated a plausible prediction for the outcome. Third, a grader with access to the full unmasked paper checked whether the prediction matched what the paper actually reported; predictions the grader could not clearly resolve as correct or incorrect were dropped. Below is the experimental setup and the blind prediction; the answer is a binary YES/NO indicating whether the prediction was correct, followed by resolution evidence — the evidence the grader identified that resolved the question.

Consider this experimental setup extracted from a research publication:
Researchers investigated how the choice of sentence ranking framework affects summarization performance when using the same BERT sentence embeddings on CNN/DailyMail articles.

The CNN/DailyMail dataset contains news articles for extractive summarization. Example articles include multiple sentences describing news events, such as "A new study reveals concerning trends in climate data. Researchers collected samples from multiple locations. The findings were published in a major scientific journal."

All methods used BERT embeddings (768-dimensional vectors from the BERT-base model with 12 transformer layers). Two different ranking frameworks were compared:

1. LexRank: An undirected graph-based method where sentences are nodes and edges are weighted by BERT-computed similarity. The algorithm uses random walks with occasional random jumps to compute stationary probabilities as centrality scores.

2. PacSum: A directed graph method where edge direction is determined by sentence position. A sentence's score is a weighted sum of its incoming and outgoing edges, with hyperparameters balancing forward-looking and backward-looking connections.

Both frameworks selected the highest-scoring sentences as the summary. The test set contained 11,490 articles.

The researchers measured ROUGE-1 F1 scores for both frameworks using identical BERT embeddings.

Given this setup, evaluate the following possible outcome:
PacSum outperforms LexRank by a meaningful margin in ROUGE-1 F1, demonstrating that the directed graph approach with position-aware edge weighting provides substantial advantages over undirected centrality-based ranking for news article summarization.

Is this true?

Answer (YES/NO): YES